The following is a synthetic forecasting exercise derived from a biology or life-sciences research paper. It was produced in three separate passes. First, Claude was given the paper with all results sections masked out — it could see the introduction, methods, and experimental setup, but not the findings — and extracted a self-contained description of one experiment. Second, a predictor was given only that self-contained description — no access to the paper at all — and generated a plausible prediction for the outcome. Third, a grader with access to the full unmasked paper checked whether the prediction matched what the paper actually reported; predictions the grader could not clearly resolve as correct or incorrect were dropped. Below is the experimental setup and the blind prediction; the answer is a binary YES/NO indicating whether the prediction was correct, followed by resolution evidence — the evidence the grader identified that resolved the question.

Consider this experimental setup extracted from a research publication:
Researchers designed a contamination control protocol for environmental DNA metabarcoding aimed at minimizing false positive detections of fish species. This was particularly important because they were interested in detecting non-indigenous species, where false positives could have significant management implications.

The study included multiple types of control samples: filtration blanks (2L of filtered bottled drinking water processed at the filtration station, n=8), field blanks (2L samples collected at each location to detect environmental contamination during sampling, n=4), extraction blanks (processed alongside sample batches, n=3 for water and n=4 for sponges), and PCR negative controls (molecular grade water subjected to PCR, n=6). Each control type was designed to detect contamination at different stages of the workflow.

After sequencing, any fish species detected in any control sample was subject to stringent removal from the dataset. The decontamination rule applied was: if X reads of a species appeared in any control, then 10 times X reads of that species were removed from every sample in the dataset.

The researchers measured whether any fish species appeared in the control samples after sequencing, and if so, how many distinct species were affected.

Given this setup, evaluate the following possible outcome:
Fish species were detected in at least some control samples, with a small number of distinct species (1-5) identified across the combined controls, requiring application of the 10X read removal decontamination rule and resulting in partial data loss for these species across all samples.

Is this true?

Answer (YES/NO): YES